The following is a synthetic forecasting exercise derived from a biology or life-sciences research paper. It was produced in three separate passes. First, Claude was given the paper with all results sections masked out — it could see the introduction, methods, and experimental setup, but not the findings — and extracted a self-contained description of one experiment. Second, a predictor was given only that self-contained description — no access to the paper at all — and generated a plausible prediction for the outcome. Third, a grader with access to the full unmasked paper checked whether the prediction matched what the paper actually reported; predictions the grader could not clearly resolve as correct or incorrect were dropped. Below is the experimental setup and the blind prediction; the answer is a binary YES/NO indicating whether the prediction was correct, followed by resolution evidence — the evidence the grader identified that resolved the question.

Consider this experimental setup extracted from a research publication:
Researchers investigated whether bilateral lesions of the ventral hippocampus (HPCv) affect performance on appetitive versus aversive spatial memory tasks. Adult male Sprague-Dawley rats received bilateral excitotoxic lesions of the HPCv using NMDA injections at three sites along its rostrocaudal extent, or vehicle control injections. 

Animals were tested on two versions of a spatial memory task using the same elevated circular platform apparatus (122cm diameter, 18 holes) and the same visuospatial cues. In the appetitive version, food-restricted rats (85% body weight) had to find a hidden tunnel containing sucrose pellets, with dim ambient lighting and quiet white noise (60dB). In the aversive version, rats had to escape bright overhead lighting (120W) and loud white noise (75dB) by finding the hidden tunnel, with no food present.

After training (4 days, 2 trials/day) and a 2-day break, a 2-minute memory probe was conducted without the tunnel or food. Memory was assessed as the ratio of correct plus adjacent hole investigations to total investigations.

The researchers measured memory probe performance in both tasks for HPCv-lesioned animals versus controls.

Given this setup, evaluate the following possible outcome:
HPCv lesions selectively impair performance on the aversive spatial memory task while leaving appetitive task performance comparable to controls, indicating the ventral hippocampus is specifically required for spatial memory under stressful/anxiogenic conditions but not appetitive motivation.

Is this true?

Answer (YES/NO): NO